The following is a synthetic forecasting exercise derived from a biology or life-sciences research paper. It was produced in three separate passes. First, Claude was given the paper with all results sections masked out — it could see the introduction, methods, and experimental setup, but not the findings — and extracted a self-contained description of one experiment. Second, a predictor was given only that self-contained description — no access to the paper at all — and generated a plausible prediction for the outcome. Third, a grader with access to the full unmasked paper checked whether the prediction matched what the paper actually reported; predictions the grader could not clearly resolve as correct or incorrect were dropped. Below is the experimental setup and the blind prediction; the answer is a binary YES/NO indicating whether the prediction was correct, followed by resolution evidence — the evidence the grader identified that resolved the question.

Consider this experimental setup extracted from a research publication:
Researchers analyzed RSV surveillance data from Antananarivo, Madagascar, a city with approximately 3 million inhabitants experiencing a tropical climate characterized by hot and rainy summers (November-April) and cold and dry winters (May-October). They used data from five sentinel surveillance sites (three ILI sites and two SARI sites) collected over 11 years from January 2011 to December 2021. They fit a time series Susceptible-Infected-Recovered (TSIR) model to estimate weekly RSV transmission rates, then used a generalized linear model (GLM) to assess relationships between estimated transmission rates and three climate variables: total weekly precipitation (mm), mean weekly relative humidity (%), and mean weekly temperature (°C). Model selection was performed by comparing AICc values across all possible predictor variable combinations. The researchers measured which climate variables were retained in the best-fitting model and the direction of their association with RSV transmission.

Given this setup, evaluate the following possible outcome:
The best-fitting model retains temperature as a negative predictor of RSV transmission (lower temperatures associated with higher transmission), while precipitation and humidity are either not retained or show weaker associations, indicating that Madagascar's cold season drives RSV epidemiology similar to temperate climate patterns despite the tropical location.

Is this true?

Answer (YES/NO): NO